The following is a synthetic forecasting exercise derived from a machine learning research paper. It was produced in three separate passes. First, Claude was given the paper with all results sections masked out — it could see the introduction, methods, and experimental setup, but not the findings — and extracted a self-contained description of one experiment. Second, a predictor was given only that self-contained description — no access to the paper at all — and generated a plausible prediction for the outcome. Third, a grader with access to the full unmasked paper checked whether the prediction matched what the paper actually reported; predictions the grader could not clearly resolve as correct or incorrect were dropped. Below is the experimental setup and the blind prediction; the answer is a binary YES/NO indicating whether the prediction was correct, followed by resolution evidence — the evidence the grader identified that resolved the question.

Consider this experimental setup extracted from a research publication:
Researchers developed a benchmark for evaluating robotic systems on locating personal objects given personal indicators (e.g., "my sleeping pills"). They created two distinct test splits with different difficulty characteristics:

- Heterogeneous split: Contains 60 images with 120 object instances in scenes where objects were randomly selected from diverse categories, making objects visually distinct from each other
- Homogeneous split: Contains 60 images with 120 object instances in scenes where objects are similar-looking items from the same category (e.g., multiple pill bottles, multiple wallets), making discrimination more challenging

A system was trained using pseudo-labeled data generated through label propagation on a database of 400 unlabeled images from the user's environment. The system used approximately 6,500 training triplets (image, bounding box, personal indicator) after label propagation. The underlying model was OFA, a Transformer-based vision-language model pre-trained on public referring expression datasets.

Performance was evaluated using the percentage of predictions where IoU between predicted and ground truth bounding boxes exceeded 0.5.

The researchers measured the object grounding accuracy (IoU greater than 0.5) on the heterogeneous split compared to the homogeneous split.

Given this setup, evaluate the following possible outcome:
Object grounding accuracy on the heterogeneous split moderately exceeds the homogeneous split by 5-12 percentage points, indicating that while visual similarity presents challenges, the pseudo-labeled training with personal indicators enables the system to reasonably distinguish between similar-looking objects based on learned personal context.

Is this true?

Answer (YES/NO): NO